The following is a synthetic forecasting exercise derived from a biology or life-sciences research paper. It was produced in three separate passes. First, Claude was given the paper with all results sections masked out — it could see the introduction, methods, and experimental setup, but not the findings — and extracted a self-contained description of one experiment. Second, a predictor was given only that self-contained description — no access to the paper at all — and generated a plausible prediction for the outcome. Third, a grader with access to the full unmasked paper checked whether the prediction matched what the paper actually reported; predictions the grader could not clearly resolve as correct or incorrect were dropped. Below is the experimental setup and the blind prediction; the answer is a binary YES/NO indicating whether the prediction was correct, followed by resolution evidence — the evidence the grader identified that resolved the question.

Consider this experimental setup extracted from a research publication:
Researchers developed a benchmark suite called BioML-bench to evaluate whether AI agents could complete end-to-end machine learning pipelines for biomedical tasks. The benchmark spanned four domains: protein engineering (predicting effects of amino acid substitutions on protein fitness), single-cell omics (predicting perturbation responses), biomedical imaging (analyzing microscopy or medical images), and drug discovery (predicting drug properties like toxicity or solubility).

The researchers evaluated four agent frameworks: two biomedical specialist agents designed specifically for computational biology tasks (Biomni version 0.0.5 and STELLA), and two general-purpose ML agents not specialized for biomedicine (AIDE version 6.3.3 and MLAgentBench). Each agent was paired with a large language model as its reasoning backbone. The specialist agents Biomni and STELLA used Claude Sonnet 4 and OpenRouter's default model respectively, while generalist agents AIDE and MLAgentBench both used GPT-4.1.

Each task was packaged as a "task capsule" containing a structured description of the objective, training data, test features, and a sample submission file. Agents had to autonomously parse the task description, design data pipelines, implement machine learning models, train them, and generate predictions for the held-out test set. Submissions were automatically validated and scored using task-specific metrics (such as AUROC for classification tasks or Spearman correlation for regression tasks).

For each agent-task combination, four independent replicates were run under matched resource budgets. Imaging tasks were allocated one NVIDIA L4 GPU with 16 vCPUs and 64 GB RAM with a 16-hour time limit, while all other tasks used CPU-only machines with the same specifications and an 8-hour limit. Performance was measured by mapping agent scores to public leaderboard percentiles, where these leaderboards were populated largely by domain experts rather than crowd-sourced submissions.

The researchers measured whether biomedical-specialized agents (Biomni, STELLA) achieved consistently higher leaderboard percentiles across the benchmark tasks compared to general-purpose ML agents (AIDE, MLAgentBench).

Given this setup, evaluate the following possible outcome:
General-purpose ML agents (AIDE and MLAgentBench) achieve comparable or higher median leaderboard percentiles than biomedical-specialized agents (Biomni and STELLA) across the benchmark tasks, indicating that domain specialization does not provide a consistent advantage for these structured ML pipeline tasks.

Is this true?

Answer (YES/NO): YES